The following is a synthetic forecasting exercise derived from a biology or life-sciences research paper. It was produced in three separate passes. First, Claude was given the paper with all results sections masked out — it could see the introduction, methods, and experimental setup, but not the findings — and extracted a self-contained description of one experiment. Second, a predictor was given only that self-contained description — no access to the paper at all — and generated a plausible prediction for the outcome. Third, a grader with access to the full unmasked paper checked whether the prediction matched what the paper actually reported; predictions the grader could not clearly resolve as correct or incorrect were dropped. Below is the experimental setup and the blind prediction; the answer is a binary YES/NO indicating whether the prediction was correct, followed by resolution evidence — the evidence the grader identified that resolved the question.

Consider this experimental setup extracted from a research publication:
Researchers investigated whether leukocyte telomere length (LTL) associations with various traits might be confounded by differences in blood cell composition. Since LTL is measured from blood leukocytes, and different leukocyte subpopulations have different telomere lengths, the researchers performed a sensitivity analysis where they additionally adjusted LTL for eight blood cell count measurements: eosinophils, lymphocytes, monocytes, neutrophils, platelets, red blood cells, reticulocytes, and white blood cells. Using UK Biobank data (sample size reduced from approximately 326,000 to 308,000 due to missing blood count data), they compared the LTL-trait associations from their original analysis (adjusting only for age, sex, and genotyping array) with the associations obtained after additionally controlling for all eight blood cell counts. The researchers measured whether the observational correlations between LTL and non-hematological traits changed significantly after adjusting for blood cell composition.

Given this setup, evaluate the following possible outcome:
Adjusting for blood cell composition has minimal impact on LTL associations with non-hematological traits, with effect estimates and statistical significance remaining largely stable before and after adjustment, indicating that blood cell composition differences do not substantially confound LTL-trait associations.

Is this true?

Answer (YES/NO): YES